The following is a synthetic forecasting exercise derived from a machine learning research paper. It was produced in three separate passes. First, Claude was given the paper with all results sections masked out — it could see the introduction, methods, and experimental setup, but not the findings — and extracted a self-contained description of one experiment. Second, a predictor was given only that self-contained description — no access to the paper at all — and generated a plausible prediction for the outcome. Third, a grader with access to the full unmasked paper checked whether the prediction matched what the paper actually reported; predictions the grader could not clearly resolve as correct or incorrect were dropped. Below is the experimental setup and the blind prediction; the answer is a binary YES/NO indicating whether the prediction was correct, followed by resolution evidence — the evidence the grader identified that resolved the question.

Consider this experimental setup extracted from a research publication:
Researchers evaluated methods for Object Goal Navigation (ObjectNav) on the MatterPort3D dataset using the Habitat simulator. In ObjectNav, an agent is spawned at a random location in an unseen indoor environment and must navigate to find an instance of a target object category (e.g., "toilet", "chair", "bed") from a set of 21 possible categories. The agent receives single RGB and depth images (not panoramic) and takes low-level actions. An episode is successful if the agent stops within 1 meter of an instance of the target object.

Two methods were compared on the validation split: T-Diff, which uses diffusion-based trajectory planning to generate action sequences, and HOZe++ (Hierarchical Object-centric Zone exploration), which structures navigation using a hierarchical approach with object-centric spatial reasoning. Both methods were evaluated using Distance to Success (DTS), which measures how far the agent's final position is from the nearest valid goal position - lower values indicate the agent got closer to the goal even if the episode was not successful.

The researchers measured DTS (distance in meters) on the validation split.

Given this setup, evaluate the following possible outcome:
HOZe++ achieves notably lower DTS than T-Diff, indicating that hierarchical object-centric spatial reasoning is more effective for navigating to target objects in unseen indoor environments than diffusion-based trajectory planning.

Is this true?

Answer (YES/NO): YES